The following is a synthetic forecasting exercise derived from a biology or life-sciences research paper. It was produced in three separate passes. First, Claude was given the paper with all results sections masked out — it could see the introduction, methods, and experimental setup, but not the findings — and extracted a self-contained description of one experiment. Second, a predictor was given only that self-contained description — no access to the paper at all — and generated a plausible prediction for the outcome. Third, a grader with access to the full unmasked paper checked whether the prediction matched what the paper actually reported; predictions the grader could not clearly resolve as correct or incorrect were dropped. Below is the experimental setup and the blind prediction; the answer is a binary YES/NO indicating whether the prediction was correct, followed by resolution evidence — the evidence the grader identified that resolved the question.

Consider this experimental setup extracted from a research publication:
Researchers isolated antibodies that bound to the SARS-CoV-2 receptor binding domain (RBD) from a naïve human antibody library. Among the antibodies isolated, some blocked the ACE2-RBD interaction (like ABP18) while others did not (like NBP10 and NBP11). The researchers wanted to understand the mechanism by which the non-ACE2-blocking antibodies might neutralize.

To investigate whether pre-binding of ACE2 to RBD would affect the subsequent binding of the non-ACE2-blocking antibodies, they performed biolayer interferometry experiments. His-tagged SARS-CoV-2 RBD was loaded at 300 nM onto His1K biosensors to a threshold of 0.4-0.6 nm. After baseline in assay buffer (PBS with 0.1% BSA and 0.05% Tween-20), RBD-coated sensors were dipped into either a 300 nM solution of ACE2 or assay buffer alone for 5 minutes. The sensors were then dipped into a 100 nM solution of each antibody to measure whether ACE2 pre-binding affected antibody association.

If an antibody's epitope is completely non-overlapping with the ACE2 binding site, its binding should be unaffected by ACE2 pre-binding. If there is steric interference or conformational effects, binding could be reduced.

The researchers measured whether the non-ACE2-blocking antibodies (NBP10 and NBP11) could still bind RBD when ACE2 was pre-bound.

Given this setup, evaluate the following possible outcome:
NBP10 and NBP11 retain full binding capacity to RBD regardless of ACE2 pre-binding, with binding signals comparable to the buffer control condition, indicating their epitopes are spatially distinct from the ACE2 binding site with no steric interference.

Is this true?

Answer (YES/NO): YES